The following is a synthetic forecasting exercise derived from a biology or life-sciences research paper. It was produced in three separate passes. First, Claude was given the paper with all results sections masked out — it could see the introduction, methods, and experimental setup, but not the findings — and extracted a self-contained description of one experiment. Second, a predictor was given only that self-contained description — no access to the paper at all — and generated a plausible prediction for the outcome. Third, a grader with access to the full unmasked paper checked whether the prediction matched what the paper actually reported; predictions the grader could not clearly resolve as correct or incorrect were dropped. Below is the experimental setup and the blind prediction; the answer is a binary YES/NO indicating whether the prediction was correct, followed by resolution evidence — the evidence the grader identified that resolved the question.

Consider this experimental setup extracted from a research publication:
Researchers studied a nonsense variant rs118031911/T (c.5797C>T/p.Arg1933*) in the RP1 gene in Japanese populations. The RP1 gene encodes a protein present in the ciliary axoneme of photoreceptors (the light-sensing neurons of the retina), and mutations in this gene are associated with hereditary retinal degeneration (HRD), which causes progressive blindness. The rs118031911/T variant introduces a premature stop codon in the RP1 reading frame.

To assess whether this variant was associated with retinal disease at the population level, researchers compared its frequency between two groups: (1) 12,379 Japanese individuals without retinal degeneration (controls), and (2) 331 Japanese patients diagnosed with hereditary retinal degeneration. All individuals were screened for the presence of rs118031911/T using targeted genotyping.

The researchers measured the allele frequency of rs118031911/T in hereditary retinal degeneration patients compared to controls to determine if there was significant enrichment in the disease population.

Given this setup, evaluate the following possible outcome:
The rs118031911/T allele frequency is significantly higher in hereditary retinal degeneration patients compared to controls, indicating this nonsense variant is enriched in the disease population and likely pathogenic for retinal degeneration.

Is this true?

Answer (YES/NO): YES